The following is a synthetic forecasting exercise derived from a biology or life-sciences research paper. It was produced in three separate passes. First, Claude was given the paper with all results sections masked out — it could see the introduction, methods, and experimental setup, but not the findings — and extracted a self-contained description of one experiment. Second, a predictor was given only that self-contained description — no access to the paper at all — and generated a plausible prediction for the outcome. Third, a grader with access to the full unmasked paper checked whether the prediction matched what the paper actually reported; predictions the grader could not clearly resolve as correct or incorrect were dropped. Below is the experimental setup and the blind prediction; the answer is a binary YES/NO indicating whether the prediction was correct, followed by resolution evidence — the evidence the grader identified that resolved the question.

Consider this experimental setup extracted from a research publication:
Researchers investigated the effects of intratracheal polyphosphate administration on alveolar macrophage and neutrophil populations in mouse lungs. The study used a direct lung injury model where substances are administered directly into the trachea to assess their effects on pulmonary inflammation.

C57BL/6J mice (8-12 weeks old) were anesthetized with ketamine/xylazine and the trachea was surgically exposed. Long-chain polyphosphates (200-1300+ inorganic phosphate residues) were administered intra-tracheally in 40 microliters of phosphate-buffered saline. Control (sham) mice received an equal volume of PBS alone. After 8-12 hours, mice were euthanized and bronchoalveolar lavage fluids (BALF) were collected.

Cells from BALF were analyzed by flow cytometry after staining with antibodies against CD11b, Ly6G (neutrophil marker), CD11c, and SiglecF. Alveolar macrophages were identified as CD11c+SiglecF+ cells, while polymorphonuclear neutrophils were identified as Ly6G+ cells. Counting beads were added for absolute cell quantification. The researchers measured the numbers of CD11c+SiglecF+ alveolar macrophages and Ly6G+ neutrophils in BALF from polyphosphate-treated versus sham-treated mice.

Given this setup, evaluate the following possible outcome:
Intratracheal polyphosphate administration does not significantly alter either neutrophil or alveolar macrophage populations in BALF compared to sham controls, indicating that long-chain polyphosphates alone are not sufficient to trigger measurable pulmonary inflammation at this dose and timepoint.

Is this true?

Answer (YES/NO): NO